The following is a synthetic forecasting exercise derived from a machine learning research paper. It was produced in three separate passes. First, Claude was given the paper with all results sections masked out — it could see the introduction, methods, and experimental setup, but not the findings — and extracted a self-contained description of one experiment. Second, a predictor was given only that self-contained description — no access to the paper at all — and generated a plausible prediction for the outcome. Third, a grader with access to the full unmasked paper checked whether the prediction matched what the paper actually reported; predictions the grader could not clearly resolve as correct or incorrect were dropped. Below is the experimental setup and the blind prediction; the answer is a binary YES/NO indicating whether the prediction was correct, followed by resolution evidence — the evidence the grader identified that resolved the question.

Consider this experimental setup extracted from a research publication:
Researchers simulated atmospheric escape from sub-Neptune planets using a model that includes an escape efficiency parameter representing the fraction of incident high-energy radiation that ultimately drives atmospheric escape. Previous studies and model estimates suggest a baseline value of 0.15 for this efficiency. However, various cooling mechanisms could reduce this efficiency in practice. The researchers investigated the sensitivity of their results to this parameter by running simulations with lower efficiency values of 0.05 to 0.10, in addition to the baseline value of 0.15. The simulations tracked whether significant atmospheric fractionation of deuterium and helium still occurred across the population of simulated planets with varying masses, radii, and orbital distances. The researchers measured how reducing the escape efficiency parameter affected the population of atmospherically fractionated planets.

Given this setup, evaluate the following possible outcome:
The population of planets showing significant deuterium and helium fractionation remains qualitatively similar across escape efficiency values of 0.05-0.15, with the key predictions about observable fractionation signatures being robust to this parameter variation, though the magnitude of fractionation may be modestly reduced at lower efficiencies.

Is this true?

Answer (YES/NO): YES